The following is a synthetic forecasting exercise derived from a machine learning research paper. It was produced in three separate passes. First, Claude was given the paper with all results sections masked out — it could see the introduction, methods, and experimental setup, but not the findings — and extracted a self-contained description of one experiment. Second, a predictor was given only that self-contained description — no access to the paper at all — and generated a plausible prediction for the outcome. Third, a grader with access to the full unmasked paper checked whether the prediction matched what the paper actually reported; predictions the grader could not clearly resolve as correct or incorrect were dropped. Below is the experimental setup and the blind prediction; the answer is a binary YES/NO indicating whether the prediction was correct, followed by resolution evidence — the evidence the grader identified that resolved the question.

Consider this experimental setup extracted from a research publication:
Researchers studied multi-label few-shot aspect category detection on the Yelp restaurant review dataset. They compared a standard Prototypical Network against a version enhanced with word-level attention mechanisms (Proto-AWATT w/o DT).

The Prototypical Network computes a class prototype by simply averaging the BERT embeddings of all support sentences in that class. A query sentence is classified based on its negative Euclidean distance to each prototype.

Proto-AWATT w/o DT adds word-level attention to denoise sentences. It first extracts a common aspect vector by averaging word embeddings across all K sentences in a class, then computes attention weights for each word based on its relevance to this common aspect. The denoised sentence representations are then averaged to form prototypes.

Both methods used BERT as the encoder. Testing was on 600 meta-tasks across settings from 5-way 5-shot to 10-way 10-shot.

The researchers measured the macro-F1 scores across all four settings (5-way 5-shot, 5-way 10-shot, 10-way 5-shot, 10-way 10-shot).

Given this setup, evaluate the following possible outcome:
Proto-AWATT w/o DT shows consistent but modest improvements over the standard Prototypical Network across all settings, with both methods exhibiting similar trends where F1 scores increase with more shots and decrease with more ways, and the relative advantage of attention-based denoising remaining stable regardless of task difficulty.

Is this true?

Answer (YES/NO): NO